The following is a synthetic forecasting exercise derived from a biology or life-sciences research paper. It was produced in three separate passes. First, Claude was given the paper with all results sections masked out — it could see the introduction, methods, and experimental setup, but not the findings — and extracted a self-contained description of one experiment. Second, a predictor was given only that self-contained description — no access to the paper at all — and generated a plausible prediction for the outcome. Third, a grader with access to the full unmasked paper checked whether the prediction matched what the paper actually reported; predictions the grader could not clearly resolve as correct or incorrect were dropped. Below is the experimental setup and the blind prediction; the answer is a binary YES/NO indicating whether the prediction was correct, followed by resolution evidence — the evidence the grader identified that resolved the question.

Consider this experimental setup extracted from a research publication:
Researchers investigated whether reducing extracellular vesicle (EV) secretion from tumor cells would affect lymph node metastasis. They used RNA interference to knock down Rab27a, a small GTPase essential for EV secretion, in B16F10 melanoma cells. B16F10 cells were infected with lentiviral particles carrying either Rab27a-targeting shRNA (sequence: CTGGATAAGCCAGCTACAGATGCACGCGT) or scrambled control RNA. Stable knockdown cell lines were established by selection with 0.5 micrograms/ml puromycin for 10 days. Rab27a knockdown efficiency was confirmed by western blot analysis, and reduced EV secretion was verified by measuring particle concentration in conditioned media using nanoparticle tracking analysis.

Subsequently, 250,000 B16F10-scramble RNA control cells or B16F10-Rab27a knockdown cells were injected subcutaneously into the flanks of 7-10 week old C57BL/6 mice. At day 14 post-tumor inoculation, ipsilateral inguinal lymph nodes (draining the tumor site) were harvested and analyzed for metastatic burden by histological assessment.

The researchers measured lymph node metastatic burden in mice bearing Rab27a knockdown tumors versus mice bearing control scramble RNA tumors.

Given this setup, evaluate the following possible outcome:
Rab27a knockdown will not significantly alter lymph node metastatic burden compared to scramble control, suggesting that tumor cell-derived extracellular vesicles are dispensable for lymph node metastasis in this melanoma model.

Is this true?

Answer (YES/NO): NO